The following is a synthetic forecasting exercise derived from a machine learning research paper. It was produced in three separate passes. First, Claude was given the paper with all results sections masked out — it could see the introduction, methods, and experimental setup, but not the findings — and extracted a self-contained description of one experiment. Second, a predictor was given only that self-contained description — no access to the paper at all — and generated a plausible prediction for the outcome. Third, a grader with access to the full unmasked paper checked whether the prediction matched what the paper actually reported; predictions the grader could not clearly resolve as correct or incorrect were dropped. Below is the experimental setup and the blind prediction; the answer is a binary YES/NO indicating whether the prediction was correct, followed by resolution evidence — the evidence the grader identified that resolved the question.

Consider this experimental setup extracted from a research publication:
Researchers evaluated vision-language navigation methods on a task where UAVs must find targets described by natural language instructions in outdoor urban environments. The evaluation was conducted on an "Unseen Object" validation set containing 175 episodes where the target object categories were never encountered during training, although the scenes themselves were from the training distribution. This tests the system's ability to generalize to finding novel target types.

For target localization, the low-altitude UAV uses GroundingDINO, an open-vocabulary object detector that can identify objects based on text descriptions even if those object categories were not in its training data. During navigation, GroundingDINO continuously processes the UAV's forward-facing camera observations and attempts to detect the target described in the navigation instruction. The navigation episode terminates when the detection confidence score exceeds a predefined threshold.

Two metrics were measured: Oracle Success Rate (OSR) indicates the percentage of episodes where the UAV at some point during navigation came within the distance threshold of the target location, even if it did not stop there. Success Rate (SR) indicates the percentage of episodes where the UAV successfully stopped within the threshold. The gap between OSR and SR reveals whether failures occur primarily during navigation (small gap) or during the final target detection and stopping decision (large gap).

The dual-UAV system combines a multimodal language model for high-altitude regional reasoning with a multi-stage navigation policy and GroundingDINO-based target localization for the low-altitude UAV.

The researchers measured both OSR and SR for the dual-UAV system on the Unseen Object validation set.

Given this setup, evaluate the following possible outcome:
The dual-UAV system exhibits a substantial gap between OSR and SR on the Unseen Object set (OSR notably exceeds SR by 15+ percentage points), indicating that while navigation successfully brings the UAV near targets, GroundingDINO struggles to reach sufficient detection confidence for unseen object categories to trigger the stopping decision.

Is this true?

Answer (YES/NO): NO